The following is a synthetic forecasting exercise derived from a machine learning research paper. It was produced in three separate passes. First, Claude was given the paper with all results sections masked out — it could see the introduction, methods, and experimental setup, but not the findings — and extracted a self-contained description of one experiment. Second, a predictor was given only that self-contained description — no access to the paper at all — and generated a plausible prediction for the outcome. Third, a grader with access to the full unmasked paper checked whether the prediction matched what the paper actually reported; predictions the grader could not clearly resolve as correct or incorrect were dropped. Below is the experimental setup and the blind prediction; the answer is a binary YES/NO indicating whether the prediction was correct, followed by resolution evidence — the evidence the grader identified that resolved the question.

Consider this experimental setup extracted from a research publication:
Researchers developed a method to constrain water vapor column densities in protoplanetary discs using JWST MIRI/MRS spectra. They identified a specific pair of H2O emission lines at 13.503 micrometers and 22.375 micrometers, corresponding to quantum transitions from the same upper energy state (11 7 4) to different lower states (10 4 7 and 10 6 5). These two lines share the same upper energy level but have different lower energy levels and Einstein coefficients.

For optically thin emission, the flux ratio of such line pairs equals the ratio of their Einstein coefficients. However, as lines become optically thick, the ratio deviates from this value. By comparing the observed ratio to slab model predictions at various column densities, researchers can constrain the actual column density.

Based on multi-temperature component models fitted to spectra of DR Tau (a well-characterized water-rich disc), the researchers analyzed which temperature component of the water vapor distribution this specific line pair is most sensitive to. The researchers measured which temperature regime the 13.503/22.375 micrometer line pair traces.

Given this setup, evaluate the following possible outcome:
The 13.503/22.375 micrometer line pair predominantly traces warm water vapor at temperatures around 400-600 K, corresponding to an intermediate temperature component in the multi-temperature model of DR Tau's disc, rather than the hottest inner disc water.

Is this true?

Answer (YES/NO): YES